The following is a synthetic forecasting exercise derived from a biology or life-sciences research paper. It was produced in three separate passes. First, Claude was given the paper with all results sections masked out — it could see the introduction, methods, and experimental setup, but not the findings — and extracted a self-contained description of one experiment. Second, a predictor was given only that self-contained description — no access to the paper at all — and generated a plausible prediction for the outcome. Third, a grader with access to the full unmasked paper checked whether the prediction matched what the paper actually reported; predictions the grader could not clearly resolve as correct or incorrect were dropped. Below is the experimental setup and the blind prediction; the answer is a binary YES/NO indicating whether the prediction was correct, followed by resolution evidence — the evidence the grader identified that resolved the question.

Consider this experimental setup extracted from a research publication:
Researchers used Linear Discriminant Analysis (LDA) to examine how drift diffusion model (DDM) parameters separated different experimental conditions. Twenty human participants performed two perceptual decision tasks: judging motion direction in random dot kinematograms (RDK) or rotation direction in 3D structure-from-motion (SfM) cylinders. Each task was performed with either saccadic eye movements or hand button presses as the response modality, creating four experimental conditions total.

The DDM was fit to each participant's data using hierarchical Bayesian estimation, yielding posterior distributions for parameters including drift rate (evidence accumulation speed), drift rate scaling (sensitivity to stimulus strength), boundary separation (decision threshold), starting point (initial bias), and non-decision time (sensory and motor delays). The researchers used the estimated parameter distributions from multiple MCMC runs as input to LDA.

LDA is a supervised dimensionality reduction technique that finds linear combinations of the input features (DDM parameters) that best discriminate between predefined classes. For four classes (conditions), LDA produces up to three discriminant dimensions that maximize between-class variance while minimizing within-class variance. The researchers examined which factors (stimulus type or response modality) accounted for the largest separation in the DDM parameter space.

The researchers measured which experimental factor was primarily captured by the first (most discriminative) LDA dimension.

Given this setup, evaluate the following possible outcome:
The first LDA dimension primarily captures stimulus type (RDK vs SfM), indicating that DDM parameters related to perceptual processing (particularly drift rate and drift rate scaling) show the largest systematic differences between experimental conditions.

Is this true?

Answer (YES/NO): YES